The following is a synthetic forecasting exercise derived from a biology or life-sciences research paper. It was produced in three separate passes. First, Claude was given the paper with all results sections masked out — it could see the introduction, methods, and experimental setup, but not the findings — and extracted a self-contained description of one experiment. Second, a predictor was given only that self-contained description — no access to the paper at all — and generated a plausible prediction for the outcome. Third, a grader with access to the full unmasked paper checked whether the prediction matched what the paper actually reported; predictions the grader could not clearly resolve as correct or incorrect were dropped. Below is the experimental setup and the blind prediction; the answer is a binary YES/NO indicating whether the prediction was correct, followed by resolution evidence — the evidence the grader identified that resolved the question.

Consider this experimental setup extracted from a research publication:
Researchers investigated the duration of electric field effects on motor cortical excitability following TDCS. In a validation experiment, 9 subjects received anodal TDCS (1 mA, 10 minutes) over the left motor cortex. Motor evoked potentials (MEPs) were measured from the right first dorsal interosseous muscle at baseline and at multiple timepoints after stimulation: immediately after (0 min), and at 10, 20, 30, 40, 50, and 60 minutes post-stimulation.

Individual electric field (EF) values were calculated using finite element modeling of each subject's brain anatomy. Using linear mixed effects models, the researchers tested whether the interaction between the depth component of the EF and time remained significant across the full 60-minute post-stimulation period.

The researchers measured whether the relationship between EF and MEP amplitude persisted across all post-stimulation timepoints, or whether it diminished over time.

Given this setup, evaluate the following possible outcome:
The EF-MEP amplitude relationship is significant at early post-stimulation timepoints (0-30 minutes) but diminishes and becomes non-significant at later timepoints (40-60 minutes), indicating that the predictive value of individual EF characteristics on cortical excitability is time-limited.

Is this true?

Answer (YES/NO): NO